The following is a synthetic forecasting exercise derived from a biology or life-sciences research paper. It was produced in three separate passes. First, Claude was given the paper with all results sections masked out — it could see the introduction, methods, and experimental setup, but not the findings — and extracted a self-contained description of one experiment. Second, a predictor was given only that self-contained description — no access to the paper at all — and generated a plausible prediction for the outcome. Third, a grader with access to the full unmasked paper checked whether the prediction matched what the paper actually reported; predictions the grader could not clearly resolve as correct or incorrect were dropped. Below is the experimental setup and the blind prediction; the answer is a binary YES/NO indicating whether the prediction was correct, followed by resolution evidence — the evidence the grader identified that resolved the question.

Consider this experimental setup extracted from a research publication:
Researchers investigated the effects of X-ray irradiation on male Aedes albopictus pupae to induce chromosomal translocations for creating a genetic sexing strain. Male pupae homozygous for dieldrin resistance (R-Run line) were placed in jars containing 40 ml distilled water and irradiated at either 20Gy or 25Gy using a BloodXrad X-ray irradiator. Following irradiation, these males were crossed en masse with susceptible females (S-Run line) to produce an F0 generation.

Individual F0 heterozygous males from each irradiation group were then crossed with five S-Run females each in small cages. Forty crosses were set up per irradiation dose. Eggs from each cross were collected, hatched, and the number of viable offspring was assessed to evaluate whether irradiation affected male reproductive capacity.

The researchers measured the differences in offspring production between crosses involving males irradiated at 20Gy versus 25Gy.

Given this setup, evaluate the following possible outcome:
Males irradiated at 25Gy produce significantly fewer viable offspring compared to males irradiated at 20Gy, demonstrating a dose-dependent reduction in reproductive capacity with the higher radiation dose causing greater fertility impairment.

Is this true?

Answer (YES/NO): YES